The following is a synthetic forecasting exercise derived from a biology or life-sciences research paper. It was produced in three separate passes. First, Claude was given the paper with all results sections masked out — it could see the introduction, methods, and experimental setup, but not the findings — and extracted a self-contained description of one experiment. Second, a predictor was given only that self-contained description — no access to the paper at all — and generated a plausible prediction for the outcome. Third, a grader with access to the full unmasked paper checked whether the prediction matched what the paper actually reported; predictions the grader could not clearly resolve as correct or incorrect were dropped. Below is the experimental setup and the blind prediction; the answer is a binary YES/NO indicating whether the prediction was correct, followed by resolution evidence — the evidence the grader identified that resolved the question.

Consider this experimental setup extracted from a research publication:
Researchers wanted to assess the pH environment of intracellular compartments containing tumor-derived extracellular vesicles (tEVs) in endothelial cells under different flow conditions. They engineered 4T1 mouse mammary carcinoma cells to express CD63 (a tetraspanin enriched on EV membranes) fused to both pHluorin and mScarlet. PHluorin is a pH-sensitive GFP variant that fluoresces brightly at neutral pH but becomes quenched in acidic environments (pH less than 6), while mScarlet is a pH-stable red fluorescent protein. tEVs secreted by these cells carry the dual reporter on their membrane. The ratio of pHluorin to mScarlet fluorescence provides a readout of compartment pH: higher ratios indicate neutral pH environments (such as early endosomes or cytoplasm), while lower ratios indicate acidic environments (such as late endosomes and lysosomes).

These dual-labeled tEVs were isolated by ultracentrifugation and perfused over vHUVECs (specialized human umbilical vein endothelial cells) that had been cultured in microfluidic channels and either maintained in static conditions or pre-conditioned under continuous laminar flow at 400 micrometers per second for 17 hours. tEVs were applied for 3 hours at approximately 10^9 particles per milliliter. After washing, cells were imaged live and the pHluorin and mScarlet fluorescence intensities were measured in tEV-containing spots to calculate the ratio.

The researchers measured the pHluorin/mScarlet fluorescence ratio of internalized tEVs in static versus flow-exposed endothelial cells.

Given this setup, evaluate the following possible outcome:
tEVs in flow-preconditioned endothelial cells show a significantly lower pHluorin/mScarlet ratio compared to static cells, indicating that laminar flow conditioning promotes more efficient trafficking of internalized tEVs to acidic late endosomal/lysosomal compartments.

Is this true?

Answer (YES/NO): NO